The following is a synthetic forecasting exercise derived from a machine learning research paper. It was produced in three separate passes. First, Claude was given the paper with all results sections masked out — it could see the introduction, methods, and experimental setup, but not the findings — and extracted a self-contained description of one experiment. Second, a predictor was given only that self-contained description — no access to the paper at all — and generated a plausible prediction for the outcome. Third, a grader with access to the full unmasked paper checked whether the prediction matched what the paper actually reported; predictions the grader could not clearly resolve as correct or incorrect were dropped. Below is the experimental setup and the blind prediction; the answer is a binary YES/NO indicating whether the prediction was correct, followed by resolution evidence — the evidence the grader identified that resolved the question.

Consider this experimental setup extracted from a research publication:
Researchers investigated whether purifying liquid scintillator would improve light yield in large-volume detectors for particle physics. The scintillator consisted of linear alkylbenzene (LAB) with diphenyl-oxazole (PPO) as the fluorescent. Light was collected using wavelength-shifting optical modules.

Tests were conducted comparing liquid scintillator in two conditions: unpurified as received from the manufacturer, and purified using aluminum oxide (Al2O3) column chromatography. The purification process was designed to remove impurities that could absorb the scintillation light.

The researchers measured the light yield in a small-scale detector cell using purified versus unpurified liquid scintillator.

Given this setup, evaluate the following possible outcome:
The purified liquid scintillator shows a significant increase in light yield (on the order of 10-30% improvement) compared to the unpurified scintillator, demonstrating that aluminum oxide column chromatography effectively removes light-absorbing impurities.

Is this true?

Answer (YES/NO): YES